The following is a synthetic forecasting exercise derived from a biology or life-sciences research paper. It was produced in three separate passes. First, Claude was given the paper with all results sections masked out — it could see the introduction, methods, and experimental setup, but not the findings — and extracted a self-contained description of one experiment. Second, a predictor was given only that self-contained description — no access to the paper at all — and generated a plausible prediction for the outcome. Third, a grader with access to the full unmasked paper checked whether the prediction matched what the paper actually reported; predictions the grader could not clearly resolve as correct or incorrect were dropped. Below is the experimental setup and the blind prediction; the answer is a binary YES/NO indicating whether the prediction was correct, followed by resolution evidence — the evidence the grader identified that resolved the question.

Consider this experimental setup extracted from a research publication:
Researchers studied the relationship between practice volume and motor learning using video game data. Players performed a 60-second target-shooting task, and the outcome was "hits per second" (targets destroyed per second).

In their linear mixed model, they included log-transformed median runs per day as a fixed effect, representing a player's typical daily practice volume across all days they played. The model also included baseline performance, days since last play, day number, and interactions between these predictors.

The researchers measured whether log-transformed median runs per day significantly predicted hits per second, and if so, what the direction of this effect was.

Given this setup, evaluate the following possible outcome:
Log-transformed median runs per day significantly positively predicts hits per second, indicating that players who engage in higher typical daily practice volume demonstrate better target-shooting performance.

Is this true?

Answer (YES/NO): YES